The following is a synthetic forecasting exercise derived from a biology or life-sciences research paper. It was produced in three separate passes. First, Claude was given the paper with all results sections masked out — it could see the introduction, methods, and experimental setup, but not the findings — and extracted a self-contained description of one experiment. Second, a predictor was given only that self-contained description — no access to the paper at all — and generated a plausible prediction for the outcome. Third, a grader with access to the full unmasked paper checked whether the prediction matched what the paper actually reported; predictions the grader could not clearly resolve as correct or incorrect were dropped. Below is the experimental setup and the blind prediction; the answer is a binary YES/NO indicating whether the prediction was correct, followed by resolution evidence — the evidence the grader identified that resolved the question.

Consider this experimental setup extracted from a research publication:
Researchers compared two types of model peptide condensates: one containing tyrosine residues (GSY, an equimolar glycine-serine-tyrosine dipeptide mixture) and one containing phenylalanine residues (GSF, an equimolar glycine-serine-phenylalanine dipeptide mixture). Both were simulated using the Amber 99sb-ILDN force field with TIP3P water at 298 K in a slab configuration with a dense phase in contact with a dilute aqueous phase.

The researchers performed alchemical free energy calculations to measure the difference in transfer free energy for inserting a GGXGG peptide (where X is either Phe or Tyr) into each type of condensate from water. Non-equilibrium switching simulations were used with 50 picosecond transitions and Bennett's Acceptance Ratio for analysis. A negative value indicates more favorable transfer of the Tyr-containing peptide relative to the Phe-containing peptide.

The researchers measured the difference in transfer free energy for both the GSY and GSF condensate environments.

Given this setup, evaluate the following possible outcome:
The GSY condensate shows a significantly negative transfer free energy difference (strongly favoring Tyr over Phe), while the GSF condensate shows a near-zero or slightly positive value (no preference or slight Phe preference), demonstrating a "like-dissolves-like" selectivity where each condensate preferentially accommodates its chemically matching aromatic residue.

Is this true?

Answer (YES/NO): NO